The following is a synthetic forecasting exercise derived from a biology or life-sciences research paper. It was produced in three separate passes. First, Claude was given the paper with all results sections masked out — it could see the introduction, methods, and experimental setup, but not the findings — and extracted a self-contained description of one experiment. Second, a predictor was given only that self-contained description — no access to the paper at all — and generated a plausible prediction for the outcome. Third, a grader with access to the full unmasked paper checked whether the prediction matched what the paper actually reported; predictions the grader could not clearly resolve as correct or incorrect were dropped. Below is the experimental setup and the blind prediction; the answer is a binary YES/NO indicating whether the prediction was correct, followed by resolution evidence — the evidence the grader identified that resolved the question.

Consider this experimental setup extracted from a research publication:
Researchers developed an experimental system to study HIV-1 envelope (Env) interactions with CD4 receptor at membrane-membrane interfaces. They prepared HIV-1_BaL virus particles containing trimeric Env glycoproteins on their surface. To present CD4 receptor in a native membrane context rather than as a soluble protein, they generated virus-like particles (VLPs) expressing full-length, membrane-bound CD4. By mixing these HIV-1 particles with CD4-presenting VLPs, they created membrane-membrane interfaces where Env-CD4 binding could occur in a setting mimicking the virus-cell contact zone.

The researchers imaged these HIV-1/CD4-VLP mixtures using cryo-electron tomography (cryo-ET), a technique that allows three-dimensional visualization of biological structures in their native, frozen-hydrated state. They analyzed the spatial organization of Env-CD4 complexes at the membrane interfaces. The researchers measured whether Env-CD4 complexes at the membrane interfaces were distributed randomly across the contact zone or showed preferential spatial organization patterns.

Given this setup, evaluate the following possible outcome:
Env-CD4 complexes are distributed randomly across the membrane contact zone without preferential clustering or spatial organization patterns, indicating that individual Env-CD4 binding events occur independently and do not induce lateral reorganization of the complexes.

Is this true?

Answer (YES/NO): NO